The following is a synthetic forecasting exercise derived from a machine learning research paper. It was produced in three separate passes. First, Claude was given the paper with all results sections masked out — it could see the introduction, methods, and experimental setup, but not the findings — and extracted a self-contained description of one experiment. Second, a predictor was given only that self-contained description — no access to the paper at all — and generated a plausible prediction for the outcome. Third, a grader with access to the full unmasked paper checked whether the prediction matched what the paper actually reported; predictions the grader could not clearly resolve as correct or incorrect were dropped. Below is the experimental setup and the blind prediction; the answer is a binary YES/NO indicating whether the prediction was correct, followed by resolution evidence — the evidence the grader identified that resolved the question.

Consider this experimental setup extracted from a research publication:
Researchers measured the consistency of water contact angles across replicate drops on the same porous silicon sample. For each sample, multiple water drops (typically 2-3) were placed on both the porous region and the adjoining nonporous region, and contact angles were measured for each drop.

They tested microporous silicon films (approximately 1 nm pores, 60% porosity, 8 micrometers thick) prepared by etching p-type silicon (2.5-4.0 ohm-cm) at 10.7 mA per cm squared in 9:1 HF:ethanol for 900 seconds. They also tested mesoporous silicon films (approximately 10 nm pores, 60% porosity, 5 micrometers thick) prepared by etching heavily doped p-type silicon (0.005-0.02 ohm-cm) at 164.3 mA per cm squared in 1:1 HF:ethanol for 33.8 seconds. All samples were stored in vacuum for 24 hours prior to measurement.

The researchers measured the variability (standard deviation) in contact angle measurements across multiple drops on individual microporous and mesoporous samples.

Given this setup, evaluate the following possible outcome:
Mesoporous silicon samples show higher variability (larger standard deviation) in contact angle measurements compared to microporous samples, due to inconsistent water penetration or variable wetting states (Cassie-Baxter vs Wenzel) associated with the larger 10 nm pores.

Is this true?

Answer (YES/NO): YES